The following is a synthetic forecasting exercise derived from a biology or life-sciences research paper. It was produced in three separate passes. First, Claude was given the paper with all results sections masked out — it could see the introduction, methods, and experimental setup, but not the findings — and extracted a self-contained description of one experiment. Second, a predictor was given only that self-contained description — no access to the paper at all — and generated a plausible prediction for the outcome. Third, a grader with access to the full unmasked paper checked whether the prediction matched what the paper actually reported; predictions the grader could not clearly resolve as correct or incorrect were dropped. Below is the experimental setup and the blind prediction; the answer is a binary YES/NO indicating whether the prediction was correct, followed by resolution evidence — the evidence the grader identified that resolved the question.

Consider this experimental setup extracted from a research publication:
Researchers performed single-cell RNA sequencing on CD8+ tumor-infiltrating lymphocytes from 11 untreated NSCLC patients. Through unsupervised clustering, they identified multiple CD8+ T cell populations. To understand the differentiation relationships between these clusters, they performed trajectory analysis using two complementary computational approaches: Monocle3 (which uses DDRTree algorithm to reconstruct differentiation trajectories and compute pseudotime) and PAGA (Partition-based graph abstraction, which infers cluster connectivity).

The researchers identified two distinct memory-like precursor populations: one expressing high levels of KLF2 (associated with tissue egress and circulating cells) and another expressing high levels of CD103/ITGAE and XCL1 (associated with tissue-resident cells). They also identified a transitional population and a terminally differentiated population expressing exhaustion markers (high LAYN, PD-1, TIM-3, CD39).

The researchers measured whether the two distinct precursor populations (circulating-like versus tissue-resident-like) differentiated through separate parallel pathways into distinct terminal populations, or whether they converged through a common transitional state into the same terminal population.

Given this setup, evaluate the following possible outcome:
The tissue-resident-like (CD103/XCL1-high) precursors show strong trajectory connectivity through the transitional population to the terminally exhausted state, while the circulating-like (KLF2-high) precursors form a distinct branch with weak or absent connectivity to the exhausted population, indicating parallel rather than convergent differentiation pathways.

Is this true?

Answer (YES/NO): NO